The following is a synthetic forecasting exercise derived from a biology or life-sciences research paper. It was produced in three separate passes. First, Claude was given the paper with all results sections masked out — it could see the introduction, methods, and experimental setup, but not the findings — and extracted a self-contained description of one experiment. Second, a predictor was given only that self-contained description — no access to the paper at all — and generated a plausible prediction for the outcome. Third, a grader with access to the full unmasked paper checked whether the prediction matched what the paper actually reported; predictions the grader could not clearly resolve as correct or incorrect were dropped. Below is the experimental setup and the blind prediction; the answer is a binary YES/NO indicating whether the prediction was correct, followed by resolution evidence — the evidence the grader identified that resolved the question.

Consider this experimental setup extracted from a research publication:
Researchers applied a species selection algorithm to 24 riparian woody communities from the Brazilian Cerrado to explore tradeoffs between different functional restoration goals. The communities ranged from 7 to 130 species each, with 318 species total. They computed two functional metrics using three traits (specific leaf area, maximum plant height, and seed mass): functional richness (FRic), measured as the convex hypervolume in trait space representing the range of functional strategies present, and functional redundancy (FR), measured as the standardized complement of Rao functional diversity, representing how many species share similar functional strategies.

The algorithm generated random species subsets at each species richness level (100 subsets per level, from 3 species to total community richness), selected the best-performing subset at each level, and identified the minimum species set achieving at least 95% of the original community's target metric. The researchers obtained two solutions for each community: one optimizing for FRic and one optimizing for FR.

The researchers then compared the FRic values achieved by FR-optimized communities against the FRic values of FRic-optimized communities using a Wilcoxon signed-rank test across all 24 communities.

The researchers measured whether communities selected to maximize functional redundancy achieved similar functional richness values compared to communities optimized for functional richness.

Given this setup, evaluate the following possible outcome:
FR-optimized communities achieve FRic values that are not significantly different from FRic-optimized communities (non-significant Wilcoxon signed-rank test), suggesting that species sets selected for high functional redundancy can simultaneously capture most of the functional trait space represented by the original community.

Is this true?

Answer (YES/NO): NO